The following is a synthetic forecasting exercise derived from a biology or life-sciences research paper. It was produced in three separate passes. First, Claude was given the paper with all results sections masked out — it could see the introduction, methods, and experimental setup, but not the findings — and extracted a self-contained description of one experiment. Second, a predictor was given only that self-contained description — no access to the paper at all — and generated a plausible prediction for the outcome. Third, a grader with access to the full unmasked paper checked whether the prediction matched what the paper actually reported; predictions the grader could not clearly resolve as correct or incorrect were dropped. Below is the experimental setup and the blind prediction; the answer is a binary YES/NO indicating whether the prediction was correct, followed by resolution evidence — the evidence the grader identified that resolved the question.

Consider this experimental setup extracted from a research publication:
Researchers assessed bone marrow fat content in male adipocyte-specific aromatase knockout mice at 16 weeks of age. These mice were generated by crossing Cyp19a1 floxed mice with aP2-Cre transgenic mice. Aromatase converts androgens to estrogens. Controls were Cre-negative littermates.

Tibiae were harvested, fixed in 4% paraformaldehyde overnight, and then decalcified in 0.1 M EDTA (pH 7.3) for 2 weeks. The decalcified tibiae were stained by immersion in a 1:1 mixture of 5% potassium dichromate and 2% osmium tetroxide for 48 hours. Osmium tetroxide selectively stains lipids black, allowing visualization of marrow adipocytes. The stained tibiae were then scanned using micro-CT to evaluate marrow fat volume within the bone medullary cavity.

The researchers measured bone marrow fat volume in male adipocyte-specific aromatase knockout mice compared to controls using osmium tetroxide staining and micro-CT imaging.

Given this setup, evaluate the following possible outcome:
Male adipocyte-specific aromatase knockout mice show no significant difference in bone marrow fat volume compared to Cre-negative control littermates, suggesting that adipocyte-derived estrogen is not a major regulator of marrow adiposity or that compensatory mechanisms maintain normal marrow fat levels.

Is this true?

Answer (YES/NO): YES